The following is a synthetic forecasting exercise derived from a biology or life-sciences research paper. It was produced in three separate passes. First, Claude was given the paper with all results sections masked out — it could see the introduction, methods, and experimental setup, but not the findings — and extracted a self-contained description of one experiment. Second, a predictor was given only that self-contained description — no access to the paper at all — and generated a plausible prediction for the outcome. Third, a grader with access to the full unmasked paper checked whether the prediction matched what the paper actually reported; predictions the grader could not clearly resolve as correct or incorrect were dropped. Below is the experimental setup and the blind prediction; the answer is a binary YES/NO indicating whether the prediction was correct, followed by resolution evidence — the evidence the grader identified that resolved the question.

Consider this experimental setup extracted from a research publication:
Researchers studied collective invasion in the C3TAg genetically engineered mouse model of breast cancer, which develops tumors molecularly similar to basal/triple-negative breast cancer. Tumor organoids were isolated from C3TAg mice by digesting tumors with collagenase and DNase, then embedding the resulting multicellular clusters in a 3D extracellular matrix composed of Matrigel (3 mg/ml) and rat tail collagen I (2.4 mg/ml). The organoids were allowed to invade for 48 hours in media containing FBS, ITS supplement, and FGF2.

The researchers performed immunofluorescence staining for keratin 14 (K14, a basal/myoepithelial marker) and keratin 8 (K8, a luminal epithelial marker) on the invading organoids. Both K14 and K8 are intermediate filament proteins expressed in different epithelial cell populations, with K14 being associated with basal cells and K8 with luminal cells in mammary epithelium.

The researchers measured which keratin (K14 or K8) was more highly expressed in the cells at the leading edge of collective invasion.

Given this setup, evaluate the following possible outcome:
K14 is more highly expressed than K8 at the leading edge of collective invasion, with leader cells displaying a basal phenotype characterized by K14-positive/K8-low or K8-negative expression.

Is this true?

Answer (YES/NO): NO